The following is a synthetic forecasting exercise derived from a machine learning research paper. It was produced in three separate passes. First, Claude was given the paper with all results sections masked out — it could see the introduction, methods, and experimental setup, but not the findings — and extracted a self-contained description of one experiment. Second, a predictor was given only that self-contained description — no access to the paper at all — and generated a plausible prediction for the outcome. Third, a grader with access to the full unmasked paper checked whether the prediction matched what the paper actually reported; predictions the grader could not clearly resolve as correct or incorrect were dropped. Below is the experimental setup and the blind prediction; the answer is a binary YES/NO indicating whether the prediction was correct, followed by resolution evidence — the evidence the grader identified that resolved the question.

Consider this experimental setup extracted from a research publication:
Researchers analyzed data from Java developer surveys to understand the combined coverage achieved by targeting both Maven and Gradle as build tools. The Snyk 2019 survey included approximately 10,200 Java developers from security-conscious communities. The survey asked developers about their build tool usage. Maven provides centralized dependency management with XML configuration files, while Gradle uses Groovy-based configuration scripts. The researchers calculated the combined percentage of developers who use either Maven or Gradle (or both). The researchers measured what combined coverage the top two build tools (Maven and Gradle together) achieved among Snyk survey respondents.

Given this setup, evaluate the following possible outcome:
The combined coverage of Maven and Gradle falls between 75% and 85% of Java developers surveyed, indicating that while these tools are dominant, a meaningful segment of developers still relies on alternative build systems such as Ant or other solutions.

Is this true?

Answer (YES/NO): YES